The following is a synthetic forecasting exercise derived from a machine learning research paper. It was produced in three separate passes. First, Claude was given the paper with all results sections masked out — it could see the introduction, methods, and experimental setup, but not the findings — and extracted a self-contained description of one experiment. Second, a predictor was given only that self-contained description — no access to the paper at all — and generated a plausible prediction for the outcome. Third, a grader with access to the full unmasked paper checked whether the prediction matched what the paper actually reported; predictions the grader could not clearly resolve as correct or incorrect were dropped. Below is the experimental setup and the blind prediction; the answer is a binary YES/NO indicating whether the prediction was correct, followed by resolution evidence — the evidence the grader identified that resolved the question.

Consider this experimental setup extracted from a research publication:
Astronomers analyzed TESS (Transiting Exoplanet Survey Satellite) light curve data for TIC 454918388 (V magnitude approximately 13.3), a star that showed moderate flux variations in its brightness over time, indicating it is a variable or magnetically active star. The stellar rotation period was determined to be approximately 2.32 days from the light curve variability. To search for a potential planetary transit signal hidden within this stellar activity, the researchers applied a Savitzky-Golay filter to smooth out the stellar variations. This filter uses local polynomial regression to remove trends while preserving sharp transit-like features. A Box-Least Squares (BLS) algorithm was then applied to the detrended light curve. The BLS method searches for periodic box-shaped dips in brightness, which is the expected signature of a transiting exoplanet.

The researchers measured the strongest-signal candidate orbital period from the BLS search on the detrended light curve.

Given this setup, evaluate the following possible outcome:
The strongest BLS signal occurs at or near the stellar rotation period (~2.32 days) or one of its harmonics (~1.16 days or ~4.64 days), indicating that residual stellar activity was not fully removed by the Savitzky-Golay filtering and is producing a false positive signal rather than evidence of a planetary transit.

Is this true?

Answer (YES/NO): YES